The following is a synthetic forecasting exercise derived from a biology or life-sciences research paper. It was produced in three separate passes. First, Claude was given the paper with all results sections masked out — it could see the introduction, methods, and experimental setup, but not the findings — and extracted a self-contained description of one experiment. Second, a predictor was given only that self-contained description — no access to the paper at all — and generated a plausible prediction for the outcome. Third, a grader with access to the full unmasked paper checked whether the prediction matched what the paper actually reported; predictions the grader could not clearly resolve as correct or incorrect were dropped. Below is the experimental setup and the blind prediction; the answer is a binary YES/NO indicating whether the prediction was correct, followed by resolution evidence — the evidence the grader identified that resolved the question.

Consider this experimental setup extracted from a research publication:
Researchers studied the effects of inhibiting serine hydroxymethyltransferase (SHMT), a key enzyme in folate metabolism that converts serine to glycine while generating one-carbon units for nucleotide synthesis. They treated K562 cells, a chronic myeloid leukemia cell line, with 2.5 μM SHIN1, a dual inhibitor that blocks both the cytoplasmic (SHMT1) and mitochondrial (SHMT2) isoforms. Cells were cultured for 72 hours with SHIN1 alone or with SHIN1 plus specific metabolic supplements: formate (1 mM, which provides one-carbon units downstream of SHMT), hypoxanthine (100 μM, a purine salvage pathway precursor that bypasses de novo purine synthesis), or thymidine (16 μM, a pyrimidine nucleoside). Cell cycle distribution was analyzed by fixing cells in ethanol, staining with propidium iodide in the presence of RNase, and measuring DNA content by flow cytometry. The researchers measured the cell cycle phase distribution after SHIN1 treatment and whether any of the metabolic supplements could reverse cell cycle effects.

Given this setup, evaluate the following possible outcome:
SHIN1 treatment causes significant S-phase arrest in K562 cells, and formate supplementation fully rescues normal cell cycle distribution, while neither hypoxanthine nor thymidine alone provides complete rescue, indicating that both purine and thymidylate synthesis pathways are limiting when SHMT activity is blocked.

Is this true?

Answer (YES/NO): NO